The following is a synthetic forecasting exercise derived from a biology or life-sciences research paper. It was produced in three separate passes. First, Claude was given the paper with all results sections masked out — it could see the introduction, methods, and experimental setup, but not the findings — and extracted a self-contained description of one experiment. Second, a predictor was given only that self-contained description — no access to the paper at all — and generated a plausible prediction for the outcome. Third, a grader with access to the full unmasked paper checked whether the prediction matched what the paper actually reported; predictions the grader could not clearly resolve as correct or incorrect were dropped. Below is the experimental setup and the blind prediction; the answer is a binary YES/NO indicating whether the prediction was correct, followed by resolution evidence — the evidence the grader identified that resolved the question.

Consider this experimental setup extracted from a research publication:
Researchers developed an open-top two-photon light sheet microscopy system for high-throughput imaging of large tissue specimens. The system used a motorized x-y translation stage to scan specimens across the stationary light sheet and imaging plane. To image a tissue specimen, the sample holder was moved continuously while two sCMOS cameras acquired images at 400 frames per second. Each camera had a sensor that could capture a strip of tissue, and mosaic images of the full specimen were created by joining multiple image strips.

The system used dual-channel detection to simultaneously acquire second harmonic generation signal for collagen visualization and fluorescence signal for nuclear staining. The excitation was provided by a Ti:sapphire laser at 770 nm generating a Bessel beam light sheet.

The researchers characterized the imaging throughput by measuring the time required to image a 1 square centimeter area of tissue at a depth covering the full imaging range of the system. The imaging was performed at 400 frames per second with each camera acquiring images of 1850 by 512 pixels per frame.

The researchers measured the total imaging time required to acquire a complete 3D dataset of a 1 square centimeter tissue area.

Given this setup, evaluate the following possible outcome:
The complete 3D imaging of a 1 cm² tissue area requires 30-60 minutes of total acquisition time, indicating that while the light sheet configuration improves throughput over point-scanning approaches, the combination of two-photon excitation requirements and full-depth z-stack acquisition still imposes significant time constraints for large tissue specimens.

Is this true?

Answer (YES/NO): NO